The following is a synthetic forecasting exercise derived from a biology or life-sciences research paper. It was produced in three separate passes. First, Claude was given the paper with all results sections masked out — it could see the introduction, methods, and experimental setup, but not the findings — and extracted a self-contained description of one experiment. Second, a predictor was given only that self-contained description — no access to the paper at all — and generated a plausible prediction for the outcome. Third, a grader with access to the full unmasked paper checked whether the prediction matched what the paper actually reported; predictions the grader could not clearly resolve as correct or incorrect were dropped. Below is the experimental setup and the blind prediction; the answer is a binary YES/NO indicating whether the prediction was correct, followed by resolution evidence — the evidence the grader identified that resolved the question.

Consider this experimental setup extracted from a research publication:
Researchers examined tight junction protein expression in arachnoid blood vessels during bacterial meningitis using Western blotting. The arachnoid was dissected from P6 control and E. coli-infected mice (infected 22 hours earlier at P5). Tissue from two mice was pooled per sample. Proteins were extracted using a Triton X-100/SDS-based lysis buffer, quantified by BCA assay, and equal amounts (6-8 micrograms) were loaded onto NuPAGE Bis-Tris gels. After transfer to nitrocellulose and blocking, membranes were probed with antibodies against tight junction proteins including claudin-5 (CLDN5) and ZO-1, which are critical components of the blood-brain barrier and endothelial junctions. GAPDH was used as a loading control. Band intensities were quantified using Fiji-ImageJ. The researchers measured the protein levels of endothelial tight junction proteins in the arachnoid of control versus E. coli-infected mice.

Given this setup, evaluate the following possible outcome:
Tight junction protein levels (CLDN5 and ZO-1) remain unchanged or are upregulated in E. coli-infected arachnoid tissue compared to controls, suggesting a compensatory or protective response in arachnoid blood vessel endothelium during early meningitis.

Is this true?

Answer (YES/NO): NO